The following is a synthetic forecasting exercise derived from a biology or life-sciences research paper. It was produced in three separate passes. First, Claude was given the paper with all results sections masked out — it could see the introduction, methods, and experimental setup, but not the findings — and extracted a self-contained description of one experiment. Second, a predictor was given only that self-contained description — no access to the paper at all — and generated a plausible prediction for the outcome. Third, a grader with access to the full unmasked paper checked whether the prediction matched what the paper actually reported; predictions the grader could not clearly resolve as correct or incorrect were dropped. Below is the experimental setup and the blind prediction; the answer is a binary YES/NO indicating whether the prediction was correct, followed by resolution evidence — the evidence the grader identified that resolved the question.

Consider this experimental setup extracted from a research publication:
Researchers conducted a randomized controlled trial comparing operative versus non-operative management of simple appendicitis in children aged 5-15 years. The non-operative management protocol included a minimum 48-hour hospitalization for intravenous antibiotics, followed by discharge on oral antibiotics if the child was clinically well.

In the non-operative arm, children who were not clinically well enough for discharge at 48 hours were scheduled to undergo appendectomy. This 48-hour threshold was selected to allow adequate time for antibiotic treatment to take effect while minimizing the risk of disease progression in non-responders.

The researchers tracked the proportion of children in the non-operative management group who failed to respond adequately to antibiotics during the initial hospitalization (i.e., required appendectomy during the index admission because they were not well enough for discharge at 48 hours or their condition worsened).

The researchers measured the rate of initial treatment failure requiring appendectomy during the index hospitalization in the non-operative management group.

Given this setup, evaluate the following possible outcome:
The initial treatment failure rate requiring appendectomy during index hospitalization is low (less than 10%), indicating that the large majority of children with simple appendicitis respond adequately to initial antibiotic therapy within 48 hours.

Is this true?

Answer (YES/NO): NO